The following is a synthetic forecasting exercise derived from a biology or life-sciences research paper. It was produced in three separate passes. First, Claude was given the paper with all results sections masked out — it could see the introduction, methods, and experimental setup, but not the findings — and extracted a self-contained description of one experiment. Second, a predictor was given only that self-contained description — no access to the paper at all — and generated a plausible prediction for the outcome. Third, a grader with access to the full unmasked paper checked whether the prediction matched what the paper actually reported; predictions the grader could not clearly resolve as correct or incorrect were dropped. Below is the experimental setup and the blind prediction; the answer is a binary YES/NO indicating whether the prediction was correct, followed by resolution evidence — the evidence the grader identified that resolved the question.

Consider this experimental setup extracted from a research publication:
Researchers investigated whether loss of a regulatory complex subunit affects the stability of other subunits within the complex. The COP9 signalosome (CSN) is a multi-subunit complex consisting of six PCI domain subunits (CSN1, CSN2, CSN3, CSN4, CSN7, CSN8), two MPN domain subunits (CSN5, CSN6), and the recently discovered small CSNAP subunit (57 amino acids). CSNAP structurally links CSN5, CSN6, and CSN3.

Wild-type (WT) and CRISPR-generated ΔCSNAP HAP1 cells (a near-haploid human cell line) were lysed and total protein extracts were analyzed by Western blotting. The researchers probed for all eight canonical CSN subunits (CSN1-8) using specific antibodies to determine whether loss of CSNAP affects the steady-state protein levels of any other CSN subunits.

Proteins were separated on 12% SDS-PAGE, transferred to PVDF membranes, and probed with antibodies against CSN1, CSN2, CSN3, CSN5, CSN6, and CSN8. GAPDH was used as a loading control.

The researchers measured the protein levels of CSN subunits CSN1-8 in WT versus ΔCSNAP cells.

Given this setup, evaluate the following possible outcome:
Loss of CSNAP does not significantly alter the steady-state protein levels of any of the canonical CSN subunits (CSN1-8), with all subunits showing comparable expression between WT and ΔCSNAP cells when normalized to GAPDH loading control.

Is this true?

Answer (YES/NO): YES